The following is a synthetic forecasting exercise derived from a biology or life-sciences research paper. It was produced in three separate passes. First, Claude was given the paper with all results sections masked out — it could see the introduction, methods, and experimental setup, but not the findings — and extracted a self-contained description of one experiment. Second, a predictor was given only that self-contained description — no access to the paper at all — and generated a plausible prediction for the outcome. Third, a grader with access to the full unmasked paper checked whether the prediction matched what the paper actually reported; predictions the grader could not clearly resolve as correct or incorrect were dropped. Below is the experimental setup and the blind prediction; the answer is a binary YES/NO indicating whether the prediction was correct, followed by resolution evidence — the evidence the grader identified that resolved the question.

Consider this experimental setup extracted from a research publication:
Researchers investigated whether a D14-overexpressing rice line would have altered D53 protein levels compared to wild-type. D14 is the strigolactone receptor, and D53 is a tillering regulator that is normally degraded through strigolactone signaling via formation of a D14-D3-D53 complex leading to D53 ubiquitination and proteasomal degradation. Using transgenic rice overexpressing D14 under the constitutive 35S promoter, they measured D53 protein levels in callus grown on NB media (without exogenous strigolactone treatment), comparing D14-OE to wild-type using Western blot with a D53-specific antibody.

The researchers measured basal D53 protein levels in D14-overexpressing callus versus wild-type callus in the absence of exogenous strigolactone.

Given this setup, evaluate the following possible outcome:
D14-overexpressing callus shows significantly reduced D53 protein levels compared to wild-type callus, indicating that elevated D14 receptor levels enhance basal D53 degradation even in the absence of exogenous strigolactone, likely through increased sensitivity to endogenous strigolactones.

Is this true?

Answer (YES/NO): NO